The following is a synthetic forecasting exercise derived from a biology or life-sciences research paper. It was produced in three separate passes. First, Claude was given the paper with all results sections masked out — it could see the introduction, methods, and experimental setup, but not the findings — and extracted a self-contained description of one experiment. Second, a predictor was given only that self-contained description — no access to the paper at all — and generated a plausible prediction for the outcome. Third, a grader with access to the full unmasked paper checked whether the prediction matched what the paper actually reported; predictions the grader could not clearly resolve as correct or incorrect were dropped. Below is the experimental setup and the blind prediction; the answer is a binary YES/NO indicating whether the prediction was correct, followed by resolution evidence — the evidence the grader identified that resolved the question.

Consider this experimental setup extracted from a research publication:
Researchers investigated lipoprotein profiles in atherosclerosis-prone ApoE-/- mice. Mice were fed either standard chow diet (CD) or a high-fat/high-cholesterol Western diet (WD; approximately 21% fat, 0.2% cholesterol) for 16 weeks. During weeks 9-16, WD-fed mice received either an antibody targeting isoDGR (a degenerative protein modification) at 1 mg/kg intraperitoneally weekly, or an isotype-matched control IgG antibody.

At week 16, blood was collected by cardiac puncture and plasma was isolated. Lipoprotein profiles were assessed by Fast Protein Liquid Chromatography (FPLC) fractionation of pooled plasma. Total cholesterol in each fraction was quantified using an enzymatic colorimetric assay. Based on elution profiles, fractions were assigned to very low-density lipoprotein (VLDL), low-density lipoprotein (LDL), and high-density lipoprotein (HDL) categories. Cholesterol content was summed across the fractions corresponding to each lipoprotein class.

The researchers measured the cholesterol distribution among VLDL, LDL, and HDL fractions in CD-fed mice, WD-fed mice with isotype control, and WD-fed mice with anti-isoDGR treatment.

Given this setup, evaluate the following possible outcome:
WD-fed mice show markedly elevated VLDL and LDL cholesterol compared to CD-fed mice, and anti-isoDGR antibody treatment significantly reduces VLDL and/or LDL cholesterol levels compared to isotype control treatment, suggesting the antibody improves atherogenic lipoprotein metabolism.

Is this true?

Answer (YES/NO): YES